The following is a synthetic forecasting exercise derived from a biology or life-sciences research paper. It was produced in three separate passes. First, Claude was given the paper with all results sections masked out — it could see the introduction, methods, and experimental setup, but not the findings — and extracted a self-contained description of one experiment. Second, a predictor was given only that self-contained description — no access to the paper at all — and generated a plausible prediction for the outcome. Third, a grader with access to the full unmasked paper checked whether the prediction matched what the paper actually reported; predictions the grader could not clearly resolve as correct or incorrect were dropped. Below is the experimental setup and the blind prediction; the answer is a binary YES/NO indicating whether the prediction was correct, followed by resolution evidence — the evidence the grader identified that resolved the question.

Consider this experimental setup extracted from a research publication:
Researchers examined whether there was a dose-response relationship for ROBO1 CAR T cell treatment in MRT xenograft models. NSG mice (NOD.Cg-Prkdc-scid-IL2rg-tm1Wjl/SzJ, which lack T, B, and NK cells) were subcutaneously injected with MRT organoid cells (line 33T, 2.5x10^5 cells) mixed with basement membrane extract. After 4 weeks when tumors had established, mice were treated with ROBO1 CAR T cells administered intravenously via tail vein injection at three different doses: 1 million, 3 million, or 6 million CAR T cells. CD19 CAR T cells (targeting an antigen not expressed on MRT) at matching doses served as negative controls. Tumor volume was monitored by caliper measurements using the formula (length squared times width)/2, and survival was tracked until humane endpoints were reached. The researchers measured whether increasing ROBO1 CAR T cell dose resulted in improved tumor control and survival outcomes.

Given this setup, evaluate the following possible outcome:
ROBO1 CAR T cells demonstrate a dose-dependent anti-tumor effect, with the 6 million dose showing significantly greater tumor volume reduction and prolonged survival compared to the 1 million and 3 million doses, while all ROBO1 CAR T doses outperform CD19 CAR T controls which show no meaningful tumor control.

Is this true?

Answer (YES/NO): NO